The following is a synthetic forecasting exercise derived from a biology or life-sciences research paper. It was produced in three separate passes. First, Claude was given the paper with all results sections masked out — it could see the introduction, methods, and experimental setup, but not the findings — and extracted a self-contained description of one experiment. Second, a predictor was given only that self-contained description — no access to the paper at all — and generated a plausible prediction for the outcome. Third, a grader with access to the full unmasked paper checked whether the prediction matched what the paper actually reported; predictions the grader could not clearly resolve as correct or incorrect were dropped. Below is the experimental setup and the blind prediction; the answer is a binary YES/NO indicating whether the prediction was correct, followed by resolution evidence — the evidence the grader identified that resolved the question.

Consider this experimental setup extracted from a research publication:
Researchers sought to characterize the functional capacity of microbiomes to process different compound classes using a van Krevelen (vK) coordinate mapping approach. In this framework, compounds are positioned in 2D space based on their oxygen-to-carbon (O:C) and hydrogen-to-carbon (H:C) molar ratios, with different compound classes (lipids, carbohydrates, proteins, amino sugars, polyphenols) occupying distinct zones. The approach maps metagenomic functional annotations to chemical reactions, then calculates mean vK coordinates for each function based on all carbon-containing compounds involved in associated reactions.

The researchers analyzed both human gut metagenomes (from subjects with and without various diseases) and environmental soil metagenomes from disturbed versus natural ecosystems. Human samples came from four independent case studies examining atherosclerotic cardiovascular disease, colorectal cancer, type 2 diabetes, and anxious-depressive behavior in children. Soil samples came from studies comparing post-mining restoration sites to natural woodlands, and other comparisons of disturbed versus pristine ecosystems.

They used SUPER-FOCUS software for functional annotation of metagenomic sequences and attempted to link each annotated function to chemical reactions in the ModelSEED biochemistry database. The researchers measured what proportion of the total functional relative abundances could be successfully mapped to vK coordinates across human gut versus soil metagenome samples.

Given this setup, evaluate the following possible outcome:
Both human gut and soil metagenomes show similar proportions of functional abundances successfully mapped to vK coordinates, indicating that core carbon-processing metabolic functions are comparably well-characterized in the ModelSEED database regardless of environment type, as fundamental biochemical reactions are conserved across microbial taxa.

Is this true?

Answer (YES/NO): YES